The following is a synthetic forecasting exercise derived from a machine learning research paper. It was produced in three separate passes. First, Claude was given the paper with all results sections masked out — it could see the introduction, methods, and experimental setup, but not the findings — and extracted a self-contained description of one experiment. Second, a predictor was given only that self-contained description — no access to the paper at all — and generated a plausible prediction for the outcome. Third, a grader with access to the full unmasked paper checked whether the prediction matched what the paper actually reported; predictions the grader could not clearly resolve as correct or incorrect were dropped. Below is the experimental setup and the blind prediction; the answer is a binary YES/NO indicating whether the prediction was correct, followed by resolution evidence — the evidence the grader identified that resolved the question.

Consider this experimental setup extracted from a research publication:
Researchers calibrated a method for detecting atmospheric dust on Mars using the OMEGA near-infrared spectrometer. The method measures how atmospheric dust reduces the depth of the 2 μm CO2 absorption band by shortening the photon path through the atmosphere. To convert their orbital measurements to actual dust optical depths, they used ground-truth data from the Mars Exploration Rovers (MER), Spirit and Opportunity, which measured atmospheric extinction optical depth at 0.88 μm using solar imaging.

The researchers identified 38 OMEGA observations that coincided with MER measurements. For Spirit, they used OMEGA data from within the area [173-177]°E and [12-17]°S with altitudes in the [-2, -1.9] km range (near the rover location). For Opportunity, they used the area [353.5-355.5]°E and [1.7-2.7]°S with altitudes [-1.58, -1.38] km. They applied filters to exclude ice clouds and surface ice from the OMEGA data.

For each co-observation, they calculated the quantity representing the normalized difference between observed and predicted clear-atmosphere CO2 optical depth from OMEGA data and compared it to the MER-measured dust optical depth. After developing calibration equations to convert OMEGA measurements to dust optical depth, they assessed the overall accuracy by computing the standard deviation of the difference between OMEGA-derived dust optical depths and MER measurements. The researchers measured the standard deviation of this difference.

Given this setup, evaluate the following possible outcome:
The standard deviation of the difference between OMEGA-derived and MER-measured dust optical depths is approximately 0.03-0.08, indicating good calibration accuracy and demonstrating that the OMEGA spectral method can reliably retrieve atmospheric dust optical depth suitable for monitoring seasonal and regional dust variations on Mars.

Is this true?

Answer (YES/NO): NO